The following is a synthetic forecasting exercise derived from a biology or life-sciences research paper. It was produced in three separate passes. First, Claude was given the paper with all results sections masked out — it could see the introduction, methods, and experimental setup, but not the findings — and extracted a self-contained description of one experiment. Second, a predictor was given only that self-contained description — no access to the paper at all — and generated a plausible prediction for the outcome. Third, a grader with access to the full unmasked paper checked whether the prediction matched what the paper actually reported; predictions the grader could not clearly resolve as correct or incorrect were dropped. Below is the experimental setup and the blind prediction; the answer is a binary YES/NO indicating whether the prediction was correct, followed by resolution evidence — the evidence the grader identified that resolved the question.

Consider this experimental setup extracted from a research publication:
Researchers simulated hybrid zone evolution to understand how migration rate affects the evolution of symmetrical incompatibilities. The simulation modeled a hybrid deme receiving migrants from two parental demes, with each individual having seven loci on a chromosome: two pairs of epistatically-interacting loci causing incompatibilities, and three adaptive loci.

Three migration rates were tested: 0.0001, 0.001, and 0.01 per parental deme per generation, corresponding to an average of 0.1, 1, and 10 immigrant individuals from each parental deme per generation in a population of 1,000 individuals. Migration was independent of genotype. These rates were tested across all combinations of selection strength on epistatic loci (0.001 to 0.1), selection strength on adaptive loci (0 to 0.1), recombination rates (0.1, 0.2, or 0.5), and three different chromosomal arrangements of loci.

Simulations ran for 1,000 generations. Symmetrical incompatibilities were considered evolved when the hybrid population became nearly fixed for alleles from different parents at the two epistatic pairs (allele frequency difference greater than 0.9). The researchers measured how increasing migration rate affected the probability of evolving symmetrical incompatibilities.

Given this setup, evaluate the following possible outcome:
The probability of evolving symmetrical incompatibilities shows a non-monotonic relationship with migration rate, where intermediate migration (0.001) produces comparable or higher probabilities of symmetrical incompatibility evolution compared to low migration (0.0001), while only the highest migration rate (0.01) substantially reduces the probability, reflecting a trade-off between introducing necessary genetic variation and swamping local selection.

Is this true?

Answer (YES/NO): NO